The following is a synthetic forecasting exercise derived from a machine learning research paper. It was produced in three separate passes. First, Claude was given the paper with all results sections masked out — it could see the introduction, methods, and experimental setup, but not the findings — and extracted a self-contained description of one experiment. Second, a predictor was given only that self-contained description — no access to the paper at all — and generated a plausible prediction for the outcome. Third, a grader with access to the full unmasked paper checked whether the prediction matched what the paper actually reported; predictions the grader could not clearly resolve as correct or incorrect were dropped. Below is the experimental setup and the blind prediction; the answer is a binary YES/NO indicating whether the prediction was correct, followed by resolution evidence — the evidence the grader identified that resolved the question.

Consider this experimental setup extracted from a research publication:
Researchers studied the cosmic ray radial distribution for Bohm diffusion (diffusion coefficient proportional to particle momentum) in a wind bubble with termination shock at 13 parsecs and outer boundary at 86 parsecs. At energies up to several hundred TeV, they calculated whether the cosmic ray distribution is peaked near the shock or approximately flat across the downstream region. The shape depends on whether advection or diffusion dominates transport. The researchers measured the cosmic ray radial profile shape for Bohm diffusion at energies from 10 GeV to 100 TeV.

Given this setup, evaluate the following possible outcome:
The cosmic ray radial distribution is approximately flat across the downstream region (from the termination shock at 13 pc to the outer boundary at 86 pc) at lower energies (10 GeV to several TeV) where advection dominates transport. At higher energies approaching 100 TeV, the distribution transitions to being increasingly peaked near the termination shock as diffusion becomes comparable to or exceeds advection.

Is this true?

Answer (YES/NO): NO